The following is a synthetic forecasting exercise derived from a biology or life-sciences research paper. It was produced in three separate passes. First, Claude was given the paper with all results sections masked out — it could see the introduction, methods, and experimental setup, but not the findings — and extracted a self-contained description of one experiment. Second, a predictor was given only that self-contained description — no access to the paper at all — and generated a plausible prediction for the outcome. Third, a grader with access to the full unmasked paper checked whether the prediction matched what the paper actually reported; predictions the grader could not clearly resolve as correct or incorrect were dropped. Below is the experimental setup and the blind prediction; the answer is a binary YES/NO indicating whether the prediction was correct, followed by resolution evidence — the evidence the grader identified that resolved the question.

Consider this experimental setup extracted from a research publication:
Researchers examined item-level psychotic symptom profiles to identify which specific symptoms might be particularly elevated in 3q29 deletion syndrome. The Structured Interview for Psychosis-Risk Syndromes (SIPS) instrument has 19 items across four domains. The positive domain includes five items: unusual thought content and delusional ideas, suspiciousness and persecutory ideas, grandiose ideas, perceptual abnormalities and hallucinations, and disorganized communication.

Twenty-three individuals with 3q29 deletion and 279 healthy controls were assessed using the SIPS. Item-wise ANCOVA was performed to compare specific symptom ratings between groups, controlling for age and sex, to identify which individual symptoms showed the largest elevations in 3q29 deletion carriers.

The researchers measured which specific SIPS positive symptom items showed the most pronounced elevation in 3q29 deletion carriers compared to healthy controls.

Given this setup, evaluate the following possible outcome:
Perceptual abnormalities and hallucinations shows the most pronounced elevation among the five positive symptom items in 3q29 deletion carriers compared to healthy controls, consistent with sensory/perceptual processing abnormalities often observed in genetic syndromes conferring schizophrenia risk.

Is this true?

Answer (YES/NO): YES